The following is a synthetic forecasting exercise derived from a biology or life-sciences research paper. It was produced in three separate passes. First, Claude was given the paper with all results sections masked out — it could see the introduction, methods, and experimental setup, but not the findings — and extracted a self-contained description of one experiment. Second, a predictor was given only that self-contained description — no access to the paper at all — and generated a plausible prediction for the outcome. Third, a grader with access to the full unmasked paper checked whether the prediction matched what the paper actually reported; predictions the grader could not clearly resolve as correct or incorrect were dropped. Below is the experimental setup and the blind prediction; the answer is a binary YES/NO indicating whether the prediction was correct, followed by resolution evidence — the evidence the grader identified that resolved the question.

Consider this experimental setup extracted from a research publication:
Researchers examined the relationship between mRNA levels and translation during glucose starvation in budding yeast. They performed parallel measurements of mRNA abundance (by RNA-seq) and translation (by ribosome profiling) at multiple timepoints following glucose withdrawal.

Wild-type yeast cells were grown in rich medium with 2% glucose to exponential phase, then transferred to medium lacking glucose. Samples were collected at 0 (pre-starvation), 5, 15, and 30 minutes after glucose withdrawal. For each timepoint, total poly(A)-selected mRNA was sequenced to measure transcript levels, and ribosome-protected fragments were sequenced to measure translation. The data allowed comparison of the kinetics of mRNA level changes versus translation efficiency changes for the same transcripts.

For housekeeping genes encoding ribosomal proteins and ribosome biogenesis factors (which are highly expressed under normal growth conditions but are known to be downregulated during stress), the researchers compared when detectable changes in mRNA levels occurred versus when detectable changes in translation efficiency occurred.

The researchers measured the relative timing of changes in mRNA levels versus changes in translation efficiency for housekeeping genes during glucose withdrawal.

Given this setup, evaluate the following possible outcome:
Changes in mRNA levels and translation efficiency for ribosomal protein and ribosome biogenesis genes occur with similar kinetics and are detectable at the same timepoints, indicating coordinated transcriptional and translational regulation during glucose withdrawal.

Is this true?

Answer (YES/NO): NO